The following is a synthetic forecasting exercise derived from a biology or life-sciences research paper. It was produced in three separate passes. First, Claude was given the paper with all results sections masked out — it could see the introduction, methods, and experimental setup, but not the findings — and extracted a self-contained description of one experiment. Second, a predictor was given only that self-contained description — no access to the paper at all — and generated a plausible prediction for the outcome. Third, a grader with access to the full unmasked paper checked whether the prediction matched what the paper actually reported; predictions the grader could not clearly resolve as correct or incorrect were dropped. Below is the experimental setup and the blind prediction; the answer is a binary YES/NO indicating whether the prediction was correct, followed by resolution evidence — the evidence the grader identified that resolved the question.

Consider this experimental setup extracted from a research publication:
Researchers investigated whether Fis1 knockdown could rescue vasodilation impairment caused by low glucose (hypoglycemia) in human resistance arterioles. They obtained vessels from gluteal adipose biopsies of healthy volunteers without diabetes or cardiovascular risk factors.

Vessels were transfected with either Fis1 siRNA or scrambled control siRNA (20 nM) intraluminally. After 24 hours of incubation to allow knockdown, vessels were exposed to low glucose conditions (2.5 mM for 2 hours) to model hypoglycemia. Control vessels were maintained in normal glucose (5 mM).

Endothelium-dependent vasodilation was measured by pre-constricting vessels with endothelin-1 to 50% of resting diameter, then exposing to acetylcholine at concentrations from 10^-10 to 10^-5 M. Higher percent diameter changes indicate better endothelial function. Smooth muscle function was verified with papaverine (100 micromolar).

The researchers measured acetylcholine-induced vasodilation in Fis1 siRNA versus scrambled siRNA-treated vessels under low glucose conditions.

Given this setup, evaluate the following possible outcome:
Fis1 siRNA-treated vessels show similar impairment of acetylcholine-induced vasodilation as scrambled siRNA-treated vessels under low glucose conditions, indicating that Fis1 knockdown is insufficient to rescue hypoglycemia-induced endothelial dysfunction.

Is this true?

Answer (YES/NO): NO